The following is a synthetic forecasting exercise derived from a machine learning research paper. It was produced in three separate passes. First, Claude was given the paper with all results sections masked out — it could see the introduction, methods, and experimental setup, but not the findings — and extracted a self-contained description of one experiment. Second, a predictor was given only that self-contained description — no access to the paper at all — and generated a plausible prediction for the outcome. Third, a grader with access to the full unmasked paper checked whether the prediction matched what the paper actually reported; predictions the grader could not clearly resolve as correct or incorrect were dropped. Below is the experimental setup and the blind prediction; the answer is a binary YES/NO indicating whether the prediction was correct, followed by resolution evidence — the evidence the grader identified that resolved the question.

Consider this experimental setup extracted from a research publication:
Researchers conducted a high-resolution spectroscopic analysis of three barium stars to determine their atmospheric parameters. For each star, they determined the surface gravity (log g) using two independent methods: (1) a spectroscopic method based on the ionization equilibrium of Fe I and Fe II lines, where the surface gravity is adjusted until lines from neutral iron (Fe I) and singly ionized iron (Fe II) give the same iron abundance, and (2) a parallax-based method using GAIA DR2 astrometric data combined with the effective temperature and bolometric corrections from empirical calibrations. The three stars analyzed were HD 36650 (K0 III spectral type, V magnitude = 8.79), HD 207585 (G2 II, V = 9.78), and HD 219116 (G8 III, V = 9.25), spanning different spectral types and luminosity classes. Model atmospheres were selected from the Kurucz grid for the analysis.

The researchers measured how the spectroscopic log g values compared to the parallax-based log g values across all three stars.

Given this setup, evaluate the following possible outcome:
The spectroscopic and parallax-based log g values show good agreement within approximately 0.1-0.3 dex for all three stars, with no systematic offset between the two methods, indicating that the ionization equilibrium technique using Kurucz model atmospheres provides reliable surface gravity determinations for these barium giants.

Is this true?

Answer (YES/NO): NO